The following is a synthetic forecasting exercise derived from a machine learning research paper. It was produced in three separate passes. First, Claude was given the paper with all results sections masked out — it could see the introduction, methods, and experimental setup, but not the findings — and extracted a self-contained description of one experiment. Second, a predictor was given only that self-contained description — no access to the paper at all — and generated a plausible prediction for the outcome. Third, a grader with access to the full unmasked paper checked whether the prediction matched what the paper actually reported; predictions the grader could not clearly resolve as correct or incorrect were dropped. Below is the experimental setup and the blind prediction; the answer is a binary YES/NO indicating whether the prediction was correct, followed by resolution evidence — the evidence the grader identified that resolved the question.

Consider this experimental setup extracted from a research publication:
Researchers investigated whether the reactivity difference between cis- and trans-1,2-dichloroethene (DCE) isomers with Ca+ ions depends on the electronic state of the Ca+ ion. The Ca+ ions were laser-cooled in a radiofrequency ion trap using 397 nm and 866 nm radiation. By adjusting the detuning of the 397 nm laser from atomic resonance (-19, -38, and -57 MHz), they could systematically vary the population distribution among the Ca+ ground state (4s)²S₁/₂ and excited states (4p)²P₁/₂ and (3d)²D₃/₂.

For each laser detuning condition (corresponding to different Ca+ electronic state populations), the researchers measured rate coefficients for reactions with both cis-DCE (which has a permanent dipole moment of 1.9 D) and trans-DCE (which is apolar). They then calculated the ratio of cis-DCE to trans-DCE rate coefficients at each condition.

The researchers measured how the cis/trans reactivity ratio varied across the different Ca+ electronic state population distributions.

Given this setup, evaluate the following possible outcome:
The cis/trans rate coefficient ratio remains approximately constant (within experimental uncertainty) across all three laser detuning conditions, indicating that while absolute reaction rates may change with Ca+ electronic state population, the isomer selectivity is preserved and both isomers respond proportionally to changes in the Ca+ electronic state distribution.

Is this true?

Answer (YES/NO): YES